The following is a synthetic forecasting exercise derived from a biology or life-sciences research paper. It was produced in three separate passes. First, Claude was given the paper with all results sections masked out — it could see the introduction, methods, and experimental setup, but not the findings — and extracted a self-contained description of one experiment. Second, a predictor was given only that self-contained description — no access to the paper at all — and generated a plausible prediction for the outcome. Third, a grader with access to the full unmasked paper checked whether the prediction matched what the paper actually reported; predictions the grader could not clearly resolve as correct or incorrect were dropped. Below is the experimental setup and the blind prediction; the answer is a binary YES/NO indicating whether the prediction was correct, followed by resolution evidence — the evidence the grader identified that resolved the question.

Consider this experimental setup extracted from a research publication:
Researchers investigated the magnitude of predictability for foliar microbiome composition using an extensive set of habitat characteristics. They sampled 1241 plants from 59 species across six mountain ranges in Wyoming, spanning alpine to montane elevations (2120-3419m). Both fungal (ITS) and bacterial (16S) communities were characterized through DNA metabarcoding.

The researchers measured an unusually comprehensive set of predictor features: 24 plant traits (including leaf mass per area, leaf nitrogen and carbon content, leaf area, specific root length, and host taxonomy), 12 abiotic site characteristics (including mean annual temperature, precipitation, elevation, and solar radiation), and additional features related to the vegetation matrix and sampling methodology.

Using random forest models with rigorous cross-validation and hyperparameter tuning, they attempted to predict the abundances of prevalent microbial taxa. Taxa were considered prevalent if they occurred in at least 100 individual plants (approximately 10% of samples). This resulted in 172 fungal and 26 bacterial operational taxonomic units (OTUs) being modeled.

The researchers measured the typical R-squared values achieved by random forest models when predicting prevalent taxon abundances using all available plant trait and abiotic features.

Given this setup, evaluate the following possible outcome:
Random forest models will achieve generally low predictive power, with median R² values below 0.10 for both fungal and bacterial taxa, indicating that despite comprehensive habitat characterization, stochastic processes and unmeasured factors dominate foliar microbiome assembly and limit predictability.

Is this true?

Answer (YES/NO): NO